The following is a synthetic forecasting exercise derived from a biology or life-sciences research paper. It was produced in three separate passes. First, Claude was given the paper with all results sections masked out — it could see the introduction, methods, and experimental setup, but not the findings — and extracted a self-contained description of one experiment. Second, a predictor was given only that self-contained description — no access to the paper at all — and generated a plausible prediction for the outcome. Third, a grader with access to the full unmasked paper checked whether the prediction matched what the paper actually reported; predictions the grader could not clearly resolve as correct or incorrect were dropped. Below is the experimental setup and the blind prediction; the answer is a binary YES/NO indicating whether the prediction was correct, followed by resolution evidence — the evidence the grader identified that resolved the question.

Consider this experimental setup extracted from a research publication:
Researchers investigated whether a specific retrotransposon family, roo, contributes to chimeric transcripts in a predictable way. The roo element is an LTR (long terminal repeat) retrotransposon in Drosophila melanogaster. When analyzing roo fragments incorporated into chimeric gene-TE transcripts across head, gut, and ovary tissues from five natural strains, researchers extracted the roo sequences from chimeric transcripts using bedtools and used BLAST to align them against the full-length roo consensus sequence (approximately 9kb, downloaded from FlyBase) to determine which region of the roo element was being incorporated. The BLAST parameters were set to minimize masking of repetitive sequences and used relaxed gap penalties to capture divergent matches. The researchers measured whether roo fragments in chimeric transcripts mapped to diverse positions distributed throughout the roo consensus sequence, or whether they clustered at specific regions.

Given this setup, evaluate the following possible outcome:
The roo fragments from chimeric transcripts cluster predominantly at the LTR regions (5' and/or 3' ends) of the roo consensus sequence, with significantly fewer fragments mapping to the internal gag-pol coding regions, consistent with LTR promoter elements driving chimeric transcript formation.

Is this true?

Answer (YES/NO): NO